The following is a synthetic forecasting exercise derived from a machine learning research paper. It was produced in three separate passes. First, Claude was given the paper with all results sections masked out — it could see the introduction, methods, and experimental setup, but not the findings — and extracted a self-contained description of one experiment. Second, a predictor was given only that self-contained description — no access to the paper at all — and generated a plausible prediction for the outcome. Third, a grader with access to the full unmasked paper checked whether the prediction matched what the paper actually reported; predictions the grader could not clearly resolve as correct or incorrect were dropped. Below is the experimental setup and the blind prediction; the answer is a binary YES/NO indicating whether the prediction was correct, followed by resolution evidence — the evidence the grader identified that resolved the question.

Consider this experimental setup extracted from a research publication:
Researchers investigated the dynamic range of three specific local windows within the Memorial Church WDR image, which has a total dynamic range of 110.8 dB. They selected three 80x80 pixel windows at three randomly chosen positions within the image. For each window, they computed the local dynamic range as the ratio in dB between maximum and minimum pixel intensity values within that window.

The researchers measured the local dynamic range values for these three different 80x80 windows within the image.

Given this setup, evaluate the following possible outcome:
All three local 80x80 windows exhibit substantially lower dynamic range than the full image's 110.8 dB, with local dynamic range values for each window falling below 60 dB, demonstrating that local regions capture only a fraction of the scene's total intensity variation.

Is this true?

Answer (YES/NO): NO